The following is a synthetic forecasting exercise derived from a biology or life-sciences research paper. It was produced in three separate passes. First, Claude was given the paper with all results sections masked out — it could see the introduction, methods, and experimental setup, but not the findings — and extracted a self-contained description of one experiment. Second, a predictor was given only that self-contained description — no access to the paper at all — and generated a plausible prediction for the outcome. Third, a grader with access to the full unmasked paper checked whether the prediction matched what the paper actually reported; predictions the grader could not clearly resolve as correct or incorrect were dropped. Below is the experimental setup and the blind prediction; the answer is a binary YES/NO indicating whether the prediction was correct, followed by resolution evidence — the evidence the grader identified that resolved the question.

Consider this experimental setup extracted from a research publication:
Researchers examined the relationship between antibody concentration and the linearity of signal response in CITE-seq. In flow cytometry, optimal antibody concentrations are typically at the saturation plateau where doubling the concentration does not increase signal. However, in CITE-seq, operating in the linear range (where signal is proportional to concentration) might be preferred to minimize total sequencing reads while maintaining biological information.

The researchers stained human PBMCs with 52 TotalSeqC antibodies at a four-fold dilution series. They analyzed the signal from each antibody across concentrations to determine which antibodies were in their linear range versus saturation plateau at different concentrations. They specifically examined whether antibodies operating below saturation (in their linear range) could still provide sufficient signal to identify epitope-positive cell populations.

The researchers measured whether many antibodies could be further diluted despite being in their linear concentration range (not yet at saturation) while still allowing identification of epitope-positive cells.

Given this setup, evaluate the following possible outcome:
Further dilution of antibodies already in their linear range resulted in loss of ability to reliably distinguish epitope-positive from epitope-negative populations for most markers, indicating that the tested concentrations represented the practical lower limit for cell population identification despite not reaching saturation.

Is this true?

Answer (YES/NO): NO